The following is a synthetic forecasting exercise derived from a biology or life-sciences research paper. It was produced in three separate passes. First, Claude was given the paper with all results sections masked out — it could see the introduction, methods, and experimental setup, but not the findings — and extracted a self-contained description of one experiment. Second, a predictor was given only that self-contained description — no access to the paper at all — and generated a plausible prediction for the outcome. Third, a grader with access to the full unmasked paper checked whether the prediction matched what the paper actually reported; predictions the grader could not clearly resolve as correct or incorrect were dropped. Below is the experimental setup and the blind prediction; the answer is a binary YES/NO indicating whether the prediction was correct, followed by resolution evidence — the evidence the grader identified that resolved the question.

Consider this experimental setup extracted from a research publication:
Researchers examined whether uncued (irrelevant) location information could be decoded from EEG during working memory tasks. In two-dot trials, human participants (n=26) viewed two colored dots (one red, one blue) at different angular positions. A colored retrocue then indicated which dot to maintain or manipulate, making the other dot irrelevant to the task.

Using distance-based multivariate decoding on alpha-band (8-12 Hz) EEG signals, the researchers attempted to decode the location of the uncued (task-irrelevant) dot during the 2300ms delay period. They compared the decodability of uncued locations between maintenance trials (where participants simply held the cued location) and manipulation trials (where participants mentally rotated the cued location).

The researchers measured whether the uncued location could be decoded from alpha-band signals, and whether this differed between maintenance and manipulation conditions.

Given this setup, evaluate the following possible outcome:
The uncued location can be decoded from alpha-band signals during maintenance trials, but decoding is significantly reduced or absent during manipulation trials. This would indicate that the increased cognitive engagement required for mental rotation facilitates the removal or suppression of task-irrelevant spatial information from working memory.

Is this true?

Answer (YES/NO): NO